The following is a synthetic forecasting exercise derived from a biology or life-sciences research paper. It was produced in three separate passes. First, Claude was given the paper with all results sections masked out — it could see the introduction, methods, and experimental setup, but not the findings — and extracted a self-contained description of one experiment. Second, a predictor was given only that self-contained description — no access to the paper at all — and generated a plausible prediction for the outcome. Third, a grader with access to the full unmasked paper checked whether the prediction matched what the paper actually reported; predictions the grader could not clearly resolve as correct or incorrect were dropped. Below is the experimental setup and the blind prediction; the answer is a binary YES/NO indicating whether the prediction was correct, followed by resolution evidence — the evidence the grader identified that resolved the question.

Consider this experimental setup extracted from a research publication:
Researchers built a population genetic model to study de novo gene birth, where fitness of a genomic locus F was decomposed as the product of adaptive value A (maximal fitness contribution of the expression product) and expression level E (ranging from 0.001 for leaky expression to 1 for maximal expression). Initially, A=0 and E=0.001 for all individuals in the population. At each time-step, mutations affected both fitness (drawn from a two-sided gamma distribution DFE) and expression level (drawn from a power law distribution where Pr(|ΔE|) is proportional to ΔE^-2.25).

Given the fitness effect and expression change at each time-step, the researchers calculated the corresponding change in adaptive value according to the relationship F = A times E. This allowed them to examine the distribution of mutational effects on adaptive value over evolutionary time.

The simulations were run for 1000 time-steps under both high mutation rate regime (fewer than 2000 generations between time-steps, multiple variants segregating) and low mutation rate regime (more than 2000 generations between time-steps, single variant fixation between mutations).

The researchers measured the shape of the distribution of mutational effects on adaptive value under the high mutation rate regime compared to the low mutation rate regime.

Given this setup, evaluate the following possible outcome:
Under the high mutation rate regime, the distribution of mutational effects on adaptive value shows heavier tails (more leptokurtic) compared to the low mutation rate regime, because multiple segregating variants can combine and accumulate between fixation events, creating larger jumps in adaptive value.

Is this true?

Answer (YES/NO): NO